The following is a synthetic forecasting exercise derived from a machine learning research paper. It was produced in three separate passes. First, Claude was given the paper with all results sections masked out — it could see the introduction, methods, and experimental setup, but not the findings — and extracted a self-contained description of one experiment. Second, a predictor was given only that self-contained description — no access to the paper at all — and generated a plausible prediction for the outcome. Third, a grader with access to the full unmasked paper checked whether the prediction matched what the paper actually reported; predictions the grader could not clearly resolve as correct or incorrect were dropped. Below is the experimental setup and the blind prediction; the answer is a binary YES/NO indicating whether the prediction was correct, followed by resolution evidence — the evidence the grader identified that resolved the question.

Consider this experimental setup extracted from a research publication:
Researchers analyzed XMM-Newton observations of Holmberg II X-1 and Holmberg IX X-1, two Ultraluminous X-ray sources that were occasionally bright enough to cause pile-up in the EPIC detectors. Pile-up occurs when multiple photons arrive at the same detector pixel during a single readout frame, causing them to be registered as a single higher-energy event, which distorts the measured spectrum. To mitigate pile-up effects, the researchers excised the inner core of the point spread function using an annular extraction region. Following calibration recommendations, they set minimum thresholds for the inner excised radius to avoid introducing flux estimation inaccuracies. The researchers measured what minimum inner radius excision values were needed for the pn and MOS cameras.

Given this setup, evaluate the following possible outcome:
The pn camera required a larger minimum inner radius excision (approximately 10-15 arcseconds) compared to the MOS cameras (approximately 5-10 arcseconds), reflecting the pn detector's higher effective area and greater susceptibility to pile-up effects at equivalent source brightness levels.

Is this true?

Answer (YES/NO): NO